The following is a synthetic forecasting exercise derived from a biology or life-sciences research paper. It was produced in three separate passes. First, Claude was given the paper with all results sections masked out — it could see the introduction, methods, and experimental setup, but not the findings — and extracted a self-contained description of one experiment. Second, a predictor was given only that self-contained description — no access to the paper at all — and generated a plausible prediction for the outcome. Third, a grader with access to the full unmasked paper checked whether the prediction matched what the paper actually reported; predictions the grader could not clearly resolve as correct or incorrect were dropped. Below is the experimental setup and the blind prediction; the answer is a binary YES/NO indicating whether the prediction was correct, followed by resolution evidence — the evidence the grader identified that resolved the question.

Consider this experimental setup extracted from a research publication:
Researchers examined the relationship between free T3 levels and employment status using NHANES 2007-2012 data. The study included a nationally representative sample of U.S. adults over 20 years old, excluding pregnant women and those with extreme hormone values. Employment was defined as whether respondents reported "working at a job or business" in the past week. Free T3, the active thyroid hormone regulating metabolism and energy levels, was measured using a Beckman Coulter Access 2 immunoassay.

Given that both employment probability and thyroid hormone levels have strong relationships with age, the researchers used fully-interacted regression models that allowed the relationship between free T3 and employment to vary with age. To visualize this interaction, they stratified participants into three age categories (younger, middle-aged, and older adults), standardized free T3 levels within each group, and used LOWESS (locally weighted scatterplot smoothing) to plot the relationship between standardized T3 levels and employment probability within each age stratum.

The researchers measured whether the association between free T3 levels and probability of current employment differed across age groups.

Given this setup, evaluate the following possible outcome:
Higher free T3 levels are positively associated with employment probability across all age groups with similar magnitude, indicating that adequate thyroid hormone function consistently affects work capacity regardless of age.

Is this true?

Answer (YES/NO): NO